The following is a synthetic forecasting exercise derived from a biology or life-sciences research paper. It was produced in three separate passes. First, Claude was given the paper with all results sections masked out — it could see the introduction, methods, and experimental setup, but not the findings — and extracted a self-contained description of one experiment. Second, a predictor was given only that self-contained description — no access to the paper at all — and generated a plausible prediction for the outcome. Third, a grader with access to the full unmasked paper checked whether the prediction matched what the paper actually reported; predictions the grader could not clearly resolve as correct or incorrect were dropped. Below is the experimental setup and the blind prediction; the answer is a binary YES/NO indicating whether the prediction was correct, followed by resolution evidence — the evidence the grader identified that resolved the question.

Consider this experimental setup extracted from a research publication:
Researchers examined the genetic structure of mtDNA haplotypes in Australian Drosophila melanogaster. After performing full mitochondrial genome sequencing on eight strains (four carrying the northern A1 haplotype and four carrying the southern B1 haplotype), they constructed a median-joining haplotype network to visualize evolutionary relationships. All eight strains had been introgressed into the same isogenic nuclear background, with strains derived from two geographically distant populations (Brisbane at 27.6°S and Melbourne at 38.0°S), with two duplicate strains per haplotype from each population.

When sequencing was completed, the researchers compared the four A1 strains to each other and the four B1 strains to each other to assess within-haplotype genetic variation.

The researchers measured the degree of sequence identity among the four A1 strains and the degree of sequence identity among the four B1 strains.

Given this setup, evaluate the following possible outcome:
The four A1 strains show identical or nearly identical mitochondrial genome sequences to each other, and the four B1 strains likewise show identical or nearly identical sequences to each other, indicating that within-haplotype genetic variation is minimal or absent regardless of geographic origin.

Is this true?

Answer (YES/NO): NO